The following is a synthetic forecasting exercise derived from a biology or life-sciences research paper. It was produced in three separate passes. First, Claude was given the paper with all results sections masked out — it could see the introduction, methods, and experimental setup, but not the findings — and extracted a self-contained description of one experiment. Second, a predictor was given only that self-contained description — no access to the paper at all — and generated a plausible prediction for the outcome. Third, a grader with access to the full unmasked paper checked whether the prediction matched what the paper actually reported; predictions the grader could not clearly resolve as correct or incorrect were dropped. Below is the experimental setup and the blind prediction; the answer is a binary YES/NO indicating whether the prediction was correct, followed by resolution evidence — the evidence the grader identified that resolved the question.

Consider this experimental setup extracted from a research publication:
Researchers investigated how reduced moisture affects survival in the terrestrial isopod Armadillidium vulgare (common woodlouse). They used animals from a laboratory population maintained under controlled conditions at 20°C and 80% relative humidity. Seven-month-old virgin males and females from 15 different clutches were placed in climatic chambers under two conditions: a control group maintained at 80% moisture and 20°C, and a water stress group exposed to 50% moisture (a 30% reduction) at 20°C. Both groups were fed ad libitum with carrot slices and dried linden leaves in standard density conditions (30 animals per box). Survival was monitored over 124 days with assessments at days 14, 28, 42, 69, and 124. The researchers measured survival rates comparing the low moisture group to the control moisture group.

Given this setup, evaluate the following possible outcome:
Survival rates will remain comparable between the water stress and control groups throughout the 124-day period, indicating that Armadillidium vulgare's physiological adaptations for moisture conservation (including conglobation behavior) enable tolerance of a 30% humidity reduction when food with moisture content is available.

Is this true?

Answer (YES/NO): NO